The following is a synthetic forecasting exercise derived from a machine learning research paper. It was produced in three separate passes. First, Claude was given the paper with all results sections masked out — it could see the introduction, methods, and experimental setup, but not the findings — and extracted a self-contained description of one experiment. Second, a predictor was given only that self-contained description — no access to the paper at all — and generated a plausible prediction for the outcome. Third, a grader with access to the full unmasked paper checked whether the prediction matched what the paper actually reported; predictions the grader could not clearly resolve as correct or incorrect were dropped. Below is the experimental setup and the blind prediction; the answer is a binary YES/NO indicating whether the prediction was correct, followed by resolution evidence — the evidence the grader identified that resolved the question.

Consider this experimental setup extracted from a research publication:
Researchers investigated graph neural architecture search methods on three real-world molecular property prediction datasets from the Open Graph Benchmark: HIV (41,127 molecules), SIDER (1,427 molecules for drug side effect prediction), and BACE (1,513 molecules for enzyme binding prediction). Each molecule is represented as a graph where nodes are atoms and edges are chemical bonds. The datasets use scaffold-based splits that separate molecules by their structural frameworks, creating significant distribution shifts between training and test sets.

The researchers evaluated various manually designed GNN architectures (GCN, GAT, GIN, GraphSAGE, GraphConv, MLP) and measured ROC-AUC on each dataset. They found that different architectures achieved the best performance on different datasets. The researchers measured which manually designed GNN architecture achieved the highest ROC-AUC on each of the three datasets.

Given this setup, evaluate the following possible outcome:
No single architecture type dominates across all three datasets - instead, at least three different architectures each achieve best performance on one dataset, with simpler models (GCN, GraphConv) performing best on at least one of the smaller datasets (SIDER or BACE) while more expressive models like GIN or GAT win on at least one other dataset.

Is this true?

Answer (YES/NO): YES